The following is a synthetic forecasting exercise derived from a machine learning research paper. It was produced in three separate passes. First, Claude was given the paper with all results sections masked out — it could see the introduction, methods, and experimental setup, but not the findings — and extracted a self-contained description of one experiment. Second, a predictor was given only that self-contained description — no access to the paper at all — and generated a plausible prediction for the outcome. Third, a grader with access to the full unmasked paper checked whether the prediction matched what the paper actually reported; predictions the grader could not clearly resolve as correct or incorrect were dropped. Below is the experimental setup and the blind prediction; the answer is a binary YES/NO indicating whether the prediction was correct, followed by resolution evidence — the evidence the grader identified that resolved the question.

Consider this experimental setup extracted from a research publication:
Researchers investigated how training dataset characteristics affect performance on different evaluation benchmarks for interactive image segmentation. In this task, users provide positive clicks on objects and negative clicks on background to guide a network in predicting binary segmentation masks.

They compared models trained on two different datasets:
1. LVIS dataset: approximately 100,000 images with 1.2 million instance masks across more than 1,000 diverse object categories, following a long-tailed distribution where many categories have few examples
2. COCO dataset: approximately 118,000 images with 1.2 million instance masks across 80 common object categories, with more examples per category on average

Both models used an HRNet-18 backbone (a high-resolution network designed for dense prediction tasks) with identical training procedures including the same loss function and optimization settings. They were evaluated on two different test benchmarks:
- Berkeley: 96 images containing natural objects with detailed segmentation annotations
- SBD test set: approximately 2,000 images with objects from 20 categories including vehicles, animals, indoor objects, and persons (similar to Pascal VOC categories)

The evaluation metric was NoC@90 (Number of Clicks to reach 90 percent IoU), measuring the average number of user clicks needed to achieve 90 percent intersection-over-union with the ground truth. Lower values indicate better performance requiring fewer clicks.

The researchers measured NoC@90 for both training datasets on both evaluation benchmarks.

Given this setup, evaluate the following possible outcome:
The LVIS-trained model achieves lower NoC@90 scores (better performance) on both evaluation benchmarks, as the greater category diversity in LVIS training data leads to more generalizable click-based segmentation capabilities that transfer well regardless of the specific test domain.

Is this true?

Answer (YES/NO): NO